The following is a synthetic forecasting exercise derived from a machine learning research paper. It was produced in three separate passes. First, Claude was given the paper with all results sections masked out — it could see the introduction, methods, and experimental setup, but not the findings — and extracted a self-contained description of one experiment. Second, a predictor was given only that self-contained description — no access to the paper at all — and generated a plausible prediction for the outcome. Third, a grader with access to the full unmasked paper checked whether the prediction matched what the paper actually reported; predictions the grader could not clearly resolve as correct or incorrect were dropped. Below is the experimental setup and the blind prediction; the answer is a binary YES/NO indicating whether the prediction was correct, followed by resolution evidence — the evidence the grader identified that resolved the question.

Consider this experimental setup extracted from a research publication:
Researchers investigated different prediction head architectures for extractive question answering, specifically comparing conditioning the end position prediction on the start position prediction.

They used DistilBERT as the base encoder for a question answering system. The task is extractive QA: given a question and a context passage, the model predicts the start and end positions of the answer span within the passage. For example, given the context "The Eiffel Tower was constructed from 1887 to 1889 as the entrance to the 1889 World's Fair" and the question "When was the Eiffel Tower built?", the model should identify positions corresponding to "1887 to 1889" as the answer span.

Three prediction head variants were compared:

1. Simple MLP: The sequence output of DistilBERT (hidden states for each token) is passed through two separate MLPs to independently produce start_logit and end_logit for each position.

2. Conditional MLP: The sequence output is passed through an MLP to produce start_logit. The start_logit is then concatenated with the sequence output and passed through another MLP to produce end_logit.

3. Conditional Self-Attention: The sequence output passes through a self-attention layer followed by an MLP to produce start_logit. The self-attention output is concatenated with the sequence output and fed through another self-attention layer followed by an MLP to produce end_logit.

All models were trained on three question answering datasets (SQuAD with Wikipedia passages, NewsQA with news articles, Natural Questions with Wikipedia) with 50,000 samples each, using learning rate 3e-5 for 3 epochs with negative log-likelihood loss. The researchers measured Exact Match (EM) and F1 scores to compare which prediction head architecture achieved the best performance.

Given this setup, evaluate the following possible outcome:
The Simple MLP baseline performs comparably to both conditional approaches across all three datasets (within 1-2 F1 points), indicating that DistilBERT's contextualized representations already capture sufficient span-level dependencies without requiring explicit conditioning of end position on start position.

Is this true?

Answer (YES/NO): NO